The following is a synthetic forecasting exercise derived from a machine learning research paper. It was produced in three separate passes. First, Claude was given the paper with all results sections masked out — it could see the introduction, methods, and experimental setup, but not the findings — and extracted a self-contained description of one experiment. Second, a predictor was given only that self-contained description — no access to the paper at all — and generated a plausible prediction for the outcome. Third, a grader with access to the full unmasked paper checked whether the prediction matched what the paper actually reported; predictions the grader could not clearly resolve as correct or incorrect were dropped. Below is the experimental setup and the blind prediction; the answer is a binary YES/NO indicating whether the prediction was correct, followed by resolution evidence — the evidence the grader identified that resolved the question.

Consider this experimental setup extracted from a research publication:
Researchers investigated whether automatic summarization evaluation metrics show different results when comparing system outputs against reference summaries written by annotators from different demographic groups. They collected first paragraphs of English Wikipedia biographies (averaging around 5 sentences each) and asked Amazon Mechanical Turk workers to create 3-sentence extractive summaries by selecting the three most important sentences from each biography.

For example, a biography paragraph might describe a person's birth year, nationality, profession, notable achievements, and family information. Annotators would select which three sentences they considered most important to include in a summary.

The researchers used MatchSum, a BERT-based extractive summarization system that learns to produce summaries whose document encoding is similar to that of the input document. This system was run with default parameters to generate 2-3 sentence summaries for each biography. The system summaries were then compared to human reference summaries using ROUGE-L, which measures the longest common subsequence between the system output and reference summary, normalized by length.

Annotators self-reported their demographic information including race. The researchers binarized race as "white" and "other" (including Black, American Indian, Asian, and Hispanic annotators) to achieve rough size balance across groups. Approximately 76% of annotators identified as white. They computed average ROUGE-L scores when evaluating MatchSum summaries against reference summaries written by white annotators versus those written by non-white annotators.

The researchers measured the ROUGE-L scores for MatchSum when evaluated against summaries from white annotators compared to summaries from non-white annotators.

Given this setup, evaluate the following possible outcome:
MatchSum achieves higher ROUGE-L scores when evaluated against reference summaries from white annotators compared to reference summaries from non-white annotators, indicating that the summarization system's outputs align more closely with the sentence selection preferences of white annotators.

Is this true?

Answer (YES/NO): YES